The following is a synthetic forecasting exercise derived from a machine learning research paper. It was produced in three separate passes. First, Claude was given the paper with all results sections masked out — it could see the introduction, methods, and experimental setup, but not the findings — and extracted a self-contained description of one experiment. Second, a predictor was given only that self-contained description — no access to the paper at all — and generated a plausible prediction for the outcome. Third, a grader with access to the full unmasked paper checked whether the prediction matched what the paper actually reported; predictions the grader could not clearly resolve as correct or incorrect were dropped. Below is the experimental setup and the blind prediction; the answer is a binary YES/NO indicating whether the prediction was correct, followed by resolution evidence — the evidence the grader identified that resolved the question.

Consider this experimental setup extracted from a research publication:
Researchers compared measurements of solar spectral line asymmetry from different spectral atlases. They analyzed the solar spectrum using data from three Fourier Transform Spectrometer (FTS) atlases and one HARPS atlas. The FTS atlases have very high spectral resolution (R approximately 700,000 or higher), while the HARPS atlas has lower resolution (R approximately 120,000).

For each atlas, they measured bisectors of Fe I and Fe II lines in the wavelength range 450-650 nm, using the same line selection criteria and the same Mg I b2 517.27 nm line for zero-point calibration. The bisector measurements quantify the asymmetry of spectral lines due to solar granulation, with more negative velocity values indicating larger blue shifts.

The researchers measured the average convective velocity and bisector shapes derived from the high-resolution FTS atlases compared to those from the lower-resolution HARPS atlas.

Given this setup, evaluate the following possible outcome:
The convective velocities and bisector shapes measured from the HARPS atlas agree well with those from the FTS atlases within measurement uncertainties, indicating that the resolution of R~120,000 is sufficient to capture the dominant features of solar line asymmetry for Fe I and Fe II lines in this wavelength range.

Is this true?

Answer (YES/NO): NO